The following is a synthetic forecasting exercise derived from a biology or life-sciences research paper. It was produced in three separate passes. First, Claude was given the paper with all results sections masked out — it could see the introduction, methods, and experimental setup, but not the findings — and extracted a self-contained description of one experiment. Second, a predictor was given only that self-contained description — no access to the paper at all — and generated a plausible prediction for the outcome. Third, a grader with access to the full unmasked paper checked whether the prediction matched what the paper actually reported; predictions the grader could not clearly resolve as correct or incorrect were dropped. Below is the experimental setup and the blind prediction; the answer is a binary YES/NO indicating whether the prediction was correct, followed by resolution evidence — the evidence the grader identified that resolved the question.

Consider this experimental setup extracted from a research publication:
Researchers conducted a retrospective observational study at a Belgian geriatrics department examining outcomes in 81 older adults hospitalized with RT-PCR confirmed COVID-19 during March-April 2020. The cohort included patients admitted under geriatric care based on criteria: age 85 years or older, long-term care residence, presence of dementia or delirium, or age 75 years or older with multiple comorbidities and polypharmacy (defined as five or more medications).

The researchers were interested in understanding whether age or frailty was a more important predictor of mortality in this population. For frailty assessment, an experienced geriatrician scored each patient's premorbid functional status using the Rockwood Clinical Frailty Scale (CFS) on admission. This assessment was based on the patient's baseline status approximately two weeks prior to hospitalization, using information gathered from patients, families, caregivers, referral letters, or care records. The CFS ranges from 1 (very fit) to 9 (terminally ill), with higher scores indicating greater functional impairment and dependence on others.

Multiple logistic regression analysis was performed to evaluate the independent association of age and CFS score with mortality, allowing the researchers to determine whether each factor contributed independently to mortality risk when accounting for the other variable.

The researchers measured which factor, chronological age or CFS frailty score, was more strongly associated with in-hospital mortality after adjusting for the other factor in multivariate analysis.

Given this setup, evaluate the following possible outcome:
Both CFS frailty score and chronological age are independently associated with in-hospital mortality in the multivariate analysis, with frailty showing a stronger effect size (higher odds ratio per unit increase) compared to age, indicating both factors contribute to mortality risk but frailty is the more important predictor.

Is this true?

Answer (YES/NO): NO